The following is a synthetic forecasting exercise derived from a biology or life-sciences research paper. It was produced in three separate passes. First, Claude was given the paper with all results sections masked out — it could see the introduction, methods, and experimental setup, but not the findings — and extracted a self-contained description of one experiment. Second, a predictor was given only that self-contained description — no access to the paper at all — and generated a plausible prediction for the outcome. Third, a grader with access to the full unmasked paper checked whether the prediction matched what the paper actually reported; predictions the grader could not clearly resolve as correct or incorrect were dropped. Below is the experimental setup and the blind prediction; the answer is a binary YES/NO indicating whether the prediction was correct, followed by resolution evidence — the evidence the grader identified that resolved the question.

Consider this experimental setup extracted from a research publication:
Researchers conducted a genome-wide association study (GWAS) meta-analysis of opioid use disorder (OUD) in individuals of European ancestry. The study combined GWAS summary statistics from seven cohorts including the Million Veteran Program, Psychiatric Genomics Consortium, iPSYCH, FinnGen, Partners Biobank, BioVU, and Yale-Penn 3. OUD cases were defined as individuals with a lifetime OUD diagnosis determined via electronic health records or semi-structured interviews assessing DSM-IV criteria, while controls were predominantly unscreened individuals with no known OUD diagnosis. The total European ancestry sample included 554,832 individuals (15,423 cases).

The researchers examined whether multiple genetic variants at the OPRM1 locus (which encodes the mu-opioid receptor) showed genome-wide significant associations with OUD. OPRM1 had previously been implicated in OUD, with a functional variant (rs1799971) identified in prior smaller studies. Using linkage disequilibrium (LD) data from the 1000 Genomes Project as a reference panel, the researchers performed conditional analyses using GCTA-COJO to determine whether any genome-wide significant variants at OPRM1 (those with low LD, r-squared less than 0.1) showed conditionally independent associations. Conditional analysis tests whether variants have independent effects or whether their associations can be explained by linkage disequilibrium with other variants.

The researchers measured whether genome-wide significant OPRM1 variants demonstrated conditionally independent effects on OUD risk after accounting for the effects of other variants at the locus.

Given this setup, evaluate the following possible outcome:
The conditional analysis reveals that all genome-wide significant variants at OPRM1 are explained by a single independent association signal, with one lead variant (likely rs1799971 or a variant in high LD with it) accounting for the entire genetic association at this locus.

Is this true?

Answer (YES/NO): NO